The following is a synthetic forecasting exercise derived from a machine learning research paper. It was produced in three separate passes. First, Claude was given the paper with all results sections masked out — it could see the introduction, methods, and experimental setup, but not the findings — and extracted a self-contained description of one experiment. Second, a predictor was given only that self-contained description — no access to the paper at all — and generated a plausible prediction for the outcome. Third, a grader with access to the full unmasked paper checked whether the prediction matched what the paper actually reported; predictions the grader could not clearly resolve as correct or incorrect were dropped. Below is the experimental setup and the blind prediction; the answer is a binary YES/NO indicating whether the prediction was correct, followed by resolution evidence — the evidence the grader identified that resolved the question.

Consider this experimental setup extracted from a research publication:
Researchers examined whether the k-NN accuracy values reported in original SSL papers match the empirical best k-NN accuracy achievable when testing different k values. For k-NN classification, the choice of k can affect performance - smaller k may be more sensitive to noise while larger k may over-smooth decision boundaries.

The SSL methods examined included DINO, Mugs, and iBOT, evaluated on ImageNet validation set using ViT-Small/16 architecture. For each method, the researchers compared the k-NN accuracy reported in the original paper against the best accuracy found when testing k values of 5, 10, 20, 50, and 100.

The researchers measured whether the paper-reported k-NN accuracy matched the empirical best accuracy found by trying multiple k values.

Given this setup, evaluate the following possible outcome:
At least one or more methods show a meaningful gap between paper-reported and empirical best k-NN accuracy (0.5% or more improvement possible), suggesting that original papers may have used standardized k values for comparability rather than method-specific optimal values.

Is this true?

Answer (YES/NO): NO